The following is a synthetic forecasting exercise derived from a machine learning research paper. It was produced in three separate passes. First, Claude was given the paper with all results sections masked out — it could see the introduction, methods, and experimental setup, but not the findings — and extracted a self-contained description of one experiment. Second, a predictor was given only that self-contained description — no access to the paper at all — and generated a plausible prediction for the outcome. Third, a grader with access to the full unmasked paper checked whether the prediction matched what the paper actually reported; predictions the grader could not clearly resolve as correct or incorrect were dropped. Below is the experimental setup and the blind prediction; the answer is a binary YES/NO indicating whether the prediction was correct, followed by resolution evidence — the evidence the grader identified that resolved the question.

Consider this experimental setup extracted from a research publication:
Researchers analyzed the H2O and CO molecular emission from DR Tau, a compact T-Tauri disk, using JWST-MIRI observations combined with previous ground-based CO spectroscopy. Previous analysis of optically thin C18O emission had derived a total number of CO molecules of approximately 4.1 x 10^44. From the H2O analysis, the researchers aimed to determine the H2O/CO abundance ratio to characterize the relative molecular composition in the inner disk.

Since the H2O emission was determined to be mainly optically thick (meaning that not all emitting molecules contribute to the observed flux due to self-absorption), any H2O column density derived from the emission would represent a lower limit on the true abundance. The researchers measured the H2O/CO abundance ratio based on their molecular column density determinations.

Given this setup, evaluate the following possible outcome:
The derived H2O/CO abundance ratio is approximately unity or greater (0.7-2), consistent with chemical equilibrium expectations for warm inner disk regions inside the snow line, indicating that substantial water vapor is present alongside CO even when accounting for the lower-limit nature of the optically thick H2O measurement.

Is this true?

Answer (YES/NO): NO